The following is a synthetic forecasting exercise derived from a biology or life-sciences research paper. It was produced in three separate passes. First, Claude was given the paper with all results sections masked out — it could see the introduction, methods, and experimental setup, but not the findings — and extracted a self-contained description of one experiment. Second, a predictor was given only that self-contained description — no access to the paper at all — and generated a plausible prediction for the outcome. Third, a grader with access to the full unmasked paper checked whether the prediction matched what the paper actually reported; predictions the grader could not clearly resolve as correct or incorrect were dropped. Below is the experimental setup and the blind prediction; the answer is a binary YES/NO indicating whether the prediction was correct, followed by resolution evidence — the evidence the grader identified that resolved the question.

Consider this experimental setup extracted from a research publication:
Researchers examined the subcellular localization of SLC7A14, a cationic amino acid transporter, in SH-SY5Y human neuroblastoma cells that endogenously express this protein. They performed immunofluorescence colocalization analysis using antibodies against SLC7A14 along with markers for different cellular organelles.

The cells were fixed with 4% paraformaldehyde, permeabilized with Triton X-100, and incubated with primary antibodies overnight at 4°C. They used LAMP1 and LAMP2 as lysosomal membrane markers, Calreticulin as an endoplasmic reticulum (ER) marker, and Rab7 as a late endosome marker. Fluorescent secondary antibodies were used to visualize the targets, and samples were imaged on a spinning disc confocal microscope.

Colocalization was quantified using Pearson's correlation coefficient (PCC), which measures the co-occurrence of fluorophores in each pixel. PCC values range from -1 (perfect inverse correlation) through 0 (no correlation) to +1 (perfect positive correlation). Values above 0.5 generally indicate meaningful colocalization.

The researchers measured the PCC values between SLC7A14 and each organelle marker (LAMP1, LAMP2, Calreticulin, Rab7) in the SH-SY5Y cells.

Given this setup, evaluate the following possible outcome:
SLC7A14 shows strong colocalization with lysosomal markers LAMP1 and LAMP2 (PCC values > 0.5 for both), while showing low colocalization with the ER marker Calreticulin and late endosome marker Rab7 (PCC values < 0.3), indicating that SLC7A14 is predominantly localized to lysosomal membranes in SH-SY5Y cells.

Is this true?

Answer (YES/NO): NO